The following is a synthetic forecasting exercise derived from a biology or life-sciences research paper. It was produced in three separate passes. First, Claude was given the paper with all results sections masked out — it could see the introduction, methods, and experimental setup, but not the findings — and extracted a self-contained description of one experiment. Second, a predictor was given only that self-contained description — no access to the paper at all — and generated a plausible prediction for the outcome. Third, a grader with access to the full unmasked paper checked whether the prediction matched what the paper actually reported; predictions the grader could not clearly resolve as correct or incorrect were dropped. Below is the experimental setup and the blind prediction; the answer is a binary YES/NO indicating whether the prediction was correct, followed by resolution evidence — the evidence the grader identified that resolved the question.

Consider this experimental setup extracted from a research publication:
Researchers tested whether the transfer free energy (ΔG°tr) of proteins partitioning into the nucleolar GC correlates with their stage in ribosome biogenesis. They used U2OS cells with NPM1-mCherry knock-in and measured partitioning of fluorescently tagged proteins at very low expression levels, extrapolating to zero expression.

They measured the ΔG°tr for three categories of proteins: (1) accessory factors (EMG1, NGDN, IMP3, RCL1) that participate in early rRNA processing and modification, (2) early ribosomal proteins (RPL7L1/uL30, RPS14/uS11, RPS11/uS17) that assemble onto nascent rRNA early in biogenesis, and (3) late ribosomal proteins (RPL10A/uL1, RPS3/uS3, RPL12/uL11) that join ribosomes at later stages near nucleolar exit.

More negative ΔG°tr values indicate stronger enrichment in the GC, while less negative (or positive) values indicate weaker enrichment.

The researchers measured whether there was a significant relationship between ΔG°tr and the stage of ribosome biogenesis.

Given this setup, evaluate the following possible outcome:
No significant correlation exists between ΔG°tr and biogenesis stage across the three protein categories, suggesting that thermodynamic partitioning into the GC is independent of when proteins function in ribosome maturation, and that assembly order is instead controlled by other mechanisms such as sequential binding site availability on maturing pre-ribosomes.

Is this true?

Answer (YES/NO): NO